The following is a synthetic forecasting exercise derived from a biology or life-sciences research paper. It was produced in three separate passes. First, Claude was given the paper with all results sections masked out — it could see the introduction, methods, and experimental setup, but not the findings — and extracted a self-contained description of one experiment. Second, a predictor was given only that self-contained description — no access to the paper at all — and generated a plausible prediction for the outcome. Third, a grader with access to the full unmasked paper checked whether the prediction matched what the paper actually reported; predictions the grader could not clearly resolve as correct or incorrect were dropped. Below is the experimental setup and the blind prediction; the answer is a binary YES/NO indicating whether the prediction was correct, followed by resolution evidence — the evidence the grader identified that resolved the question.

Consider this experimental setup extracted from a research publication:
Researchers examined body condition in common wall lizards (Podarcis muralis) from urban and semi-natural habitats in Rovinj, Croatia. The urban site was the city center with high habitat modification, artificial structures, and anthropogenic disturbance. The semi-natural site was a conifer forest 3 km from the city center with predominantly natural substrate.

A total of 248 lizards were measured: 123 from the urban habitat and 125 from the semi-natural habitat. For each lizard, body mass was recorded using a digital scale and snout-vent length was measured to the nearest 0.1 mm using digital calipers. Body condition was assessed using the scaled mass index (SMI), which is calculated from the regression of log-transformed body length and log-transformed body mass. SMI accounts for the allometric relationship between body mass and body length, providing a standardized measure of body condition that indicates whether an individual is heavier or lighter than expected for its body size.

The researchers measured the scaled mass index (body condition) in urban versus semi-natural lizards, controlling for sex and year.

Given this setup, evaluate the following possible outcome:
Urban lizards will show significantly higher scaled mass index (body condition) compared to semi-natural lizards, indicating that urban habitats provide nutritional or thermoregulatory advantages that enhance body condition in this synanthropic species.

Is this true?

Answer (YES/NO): NO